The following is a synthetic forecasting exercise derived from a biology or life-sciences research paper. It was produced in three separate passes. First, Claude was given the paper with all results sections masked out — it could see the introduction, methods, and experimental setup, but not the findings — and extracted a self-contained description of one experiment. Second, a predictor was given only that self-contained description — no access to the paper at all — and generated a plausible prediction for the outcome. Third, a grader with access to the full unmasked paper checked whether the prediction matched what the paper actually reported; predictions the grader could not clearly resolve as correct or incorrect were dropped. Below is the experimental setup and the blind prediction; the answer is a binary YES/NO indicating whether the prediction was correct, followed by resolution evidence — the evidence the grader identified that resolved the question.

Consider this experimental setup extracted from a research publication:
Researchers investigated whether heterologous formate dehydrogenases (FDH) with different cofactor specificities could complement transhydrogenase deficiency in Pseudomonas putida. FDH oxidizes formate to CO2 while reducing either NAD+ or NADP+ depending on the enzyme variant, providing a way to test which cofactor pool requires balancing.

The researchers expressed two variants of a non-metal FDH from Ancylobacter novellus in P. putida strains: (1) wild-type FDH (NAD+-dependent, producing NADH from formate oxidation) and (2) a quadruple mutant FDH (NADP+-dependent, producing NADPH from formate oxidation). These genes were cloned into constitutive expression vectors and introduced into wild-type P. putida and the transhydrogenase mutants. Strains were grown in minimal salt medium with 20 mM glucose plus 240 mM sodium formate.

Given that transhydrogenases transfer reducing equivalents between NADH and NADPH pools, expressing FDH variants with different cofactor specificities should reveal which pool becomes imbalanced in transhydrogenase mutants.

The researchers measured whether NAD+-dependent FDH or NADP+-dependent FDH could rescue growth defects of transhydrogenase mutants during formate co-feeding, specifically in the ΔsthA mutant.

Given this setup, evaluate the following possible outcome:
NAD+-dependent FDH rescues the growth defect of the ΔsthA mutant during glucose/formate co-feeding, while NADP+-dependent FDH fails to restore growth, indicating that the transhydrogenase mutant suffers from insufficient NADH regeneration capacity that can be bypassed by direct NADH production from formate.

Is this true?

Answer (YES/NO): NO